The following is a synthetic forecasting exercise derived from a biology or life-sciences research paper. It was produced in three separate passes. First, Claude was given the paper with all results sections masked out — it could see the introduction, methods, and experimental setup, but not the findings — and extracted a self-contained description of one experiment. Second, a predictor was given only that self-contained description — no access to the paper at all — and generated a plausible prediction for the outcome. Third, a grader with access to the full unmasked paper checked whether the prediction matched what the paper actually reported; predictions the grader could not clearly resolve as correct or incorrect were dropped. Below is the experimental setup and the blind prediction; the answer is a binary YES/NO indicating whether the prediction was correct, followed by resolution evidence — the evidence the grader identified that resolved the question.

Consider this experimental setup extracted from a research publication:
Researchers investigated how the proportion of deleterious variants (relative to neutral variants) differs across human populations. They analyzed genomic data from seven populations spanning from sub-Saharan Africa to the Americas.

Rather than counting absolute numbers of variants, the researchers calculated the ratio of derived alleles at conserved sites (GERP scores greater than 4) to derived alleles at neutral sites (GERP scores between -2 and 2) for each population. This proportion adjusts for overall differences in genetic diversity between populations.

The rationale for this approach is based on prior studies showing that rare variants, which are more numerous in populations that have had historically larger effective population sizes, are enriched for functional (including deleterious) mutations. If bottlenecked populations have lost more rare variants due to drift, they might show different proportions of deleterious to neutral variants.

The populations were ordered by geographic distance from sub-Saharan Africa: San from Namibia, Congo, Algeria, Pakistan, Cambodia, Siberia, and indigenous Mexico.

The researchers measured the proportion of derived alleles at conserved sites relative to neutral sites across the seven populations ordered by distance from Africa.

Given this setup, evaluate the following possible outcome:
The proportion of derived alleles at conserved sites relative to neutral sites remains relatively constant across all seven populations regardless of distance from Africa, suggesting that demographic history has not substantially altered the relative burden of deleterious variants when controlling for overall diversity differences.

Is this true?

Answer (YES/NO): NO